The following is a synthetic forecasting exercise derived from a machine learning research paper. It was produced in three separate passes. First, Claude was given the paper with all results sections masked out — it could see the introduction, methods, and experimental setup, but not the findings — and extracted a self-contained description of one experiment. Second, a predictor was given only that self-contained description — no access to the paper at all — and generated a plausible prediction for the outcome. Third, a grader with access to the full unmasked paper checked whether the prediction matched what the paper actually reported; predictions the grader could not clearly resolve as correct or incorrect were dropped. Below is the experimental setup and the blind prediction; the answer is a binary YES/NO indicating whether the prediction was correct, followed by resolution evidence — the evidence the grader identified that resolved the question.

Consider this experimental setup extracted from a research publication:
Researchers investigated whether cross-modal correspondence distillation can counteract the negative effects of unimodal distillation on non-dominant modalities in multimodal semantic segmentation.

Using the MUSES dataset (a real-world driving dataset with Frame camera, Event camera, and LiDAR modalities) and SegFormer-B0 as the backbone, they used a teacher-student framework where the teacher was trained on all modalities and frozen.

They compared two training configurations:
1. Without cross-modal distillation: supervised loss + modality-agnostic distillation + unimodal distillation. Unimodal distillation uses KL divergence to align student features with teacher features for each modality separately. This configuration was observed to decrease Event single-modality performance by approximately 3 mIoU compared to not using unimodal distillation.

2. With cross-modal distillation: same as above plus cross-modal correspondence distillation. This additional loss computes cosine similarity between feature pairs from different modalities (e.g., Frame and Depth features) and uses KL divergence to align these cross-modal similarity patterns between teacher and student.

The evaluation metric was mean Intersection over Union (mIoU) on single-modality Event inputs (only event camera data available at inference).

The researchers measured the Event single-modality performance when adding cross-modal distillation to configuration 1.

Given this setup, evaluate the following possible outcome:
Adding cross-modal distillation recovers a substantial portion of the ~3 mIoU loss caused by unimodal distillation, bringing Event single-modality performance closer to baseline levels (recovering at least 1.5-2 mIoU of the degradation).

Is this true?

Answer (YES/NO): NO